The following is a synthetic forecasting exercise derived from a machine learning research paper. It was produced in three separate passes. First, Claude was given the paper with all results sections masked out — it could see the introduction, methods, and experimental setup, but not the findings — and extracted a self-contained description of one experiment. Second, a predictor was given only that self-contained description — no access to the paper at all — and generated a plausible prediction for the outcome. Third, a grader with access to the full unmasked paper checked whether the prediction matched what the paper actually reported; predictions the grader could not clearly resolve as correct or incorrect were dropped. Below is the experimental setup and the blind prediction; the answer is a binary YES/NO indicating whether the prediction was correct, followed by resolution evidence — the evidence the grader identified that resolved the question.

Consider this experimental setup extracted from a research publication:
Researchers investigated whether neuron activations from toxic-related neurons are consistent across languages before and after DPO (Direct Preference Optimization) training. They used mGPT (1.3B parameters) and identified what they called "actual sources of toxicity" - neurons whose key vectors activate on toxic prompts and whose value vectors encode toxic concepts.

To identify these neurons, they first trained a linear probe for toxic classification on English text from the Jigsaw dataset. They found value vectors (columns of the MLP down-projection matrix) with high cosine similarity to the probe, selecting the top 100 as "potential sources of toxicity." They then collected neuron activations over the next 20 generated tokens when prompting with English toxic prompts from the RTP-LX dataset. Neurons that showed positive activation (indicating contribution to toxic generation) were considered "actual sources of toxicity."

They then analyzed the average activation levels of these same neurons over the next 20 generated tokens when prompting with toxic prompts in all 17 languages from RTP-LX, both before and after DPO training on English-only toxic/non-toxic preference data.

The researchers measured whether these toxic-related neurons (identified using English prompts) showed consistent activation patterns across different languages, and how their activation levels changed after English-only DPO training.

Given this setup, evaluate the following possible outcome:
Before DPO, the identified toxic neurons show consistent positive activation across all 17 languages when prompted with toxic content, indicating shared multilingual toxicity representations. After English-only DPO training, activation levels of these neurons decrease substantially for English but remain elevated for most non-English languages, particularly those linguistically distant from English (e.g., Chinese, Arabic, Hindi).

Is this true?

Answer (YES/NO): NO